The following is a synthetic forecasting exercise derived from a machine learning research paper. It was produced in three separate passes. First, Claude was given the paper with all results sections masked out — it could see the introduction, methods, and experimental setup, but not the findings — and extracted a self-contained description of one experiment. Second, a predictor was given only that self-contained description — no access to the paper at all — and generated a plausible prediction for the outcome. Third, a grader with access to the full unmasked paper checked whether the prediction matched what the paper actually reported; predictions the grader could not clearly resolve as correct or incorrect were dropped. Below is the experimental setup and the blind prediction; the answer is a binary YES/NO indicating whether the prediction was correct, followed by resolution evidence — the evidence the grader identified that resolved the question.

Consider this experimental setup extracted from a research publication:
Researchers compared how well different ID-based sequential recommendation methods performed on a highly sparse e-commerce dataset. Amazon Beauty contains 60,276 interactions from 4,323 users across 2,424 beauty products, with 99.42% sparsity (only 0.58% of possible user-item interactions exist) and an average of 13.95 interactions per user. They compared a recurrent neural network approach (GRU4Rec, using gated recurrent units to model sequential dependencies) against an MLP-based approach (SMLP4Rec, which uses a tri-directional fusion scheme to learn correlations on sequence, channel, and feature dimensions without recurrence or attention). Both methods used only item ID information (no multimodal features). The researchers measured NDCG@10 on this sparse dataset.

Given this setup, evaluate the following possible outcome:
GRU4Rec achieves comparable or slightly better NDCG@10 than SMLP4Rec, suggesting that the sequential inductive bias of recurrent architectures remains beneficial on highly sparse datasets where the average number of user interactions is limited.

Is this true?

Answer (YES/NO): NO